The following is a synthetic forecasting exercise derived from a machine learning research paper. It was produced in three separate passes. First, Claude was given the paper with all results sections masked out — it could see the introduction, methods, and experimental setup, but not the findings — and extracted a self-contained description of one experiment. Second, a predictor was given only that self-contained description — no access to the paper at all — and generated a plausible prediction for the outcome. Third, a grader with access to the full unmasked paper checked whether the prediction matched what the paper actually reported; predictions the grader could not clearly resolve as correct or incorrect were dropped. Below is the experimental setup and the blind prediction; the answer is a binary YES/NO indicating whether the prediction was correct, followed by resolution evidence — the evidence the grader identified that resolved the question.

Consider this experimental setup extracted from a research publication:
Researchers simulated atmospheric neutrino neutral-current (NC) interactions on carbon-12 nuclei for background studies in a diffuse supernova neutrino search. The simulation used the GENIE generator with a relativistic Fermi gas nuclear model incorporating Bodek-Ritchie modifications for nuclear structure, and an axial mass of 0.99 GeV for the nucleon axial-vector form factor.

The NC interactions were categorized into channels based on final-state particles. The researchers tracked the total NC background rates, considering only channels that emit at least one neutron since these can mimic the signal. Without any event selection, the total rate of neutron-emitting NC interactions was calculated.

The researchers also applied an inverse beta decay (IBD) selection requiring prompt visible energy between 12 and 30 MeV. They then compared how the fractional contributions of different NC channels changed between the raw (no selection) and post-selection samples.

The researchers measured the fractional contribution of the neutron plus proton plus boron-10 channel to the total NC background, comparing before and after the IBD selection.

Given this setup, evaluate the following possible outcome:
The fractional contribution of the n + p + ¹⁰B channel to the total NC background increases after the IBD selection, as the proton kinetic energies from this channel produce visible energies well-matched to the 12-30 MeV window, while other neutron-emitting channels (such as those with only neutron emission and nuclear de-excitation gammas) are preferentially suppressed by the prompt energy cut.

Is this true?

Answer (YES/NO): NO